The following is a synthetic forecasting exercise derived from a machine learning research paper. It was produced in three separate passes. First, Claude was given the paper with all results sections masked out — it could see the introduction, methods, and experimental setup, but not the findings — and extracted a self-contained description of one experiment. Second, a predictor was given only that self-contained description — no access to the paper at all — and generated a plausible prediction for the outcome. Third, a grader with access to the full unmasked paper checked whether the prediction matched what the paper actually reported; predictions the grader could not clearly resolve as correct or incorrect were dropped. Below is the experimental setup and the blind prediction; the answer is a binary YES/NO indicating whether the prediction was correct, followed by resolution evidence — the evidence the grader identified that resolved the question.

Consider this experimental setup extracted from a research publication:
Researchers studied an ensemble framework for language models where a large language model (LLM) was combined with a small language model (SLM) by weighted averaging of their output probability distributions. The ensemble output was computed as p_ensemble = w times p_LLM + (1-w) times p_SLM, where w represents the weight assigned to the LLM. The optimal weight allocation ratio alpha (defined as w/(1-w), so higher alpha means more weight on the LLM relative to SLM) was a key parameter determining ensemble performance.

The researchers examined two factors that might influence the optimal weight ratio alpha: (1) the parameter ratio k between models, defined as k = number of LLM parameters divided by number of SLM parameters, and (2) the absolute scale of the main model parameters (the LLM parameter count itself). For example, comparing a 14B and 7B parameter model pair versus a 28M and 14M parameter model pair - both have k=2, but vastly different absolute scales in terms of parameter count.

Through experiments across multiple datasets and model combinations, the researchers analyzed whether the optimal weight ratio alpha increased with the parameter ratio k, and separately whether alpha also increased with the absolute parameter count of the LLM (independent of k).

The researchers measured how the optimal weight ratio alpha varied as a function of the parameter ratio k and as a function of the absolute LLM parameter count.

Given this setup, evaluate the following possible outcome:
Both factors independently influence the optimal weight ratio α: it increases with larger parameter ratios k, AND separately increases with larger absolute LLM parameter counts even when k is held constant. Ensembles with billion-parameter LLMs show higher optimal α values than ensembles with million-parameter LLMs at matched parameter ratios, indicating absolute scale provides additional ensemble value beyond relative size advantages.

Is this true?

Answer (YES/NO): NO